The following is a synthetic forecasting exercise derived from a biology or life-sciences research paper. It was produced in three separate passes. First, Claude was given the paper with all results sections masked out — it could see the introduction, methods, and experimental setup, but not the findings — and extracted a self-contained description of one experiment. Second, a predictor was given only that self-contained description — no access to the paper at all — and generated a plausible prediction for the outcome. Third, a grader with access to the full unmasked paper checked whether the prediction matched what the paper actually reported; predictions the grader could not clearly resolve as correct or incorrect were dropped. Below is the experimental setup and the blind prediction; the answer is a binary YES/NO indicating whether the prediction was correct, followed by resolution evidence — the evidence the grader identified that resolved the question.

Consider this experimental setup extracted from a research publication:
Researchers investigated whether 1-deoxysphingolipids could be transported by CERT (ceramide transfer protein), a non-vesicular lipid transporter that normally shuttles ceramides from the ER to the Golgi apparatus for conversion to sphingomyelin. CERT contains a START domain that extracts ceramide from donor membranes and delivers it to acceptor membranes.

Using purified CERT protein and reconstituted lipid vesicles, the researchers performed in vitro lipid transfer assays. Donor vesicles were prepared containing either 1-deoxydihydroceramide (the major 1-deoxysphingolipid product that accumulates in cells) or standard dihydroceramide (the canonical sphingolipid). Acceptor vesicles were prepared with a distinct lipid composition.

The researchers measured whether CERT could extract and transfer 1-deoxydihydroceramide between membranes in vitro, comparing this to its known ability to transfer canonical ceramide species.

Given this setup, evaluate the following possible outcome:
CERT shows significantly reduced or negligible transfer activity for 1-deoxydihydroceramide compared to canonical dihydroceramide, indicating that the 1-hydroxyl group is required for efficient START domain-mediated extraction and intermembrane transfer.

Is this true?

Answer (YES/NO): NO